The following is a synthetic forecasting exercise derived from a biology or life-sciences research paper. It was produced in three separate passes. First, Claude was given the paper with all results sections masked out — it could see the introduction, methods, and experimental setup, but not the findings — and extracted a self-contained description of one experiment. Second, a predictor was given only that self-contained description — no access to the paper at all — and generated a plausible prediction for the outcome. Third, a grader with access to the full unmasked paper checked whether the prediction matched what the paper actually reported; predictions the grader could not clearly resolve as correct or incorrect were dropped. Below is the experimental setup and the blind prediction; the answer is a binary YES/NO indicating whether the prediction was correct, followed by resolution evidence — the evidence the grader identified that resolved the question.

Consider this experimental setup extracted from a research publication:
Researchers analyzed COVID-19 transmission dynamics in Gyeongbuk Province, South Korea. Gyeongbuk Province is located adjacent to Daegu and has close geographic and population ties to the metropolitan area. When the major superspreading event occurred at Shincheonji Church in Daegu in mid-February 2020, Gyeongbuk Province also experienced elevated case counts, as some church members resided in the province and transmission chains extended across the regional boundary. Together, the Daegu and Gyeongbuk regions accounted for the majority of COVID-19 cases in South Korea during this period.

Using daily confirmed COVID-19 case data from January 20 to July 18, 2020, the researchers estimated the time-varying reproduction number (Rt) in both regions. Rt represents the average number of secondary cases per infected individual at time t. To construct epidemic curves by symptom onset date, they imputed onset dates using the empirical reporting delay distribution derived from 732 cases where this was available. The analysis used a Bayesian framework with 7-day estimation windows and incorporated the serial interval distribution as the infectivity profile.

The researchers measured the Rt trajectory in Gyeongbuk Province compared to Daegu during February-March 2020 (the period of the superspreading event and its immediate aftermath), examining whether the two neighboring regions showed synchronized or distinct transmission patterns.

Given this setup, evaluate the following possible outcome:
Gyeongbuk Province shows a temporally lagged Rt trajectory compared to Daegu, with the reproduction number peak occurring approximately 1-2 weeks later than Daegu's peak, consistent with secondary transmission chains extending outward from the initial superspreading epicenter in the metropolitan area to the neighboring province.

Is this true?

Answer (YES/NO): NO